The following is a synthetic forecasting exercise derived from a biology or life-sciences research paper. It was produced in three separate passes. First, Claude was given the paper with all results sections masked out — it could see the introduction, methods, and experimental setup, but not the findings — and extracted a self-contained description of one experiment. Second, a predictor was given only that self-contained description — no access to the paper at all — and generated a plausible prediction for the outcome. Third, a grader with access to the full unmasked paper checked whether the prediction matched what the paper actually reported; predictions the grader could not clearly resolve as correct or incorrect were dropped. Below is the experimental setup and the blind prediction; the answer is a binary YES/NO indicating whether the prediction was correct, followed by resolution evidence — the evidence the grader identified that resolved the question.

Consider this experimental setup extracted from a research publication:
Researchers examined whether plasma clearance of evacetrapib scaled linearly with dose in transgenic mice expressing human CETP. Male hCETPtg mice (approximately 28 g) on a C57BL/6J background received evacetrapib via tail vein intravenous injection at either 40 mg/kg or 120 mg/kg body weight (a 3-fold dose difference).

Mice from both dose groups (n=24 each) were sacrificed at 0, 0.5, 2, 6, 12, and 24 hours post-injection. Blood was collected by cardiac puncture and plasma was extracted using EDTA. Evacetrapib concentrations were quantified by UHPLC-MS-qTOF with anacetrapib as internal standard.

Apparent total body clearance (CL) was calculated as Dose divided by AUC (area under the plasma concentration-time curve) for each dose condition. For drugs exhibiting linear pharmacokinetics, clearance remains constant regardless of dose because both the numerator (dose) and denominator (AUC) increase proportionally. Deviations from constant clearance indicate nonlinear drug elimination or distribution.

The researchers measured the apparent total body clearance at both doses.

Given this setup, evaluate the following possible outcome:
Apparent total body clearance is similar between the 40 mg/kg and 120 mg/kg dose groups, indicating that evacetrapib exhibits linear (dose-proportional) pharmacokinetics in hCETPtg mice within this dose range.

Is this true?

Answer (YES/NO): NO